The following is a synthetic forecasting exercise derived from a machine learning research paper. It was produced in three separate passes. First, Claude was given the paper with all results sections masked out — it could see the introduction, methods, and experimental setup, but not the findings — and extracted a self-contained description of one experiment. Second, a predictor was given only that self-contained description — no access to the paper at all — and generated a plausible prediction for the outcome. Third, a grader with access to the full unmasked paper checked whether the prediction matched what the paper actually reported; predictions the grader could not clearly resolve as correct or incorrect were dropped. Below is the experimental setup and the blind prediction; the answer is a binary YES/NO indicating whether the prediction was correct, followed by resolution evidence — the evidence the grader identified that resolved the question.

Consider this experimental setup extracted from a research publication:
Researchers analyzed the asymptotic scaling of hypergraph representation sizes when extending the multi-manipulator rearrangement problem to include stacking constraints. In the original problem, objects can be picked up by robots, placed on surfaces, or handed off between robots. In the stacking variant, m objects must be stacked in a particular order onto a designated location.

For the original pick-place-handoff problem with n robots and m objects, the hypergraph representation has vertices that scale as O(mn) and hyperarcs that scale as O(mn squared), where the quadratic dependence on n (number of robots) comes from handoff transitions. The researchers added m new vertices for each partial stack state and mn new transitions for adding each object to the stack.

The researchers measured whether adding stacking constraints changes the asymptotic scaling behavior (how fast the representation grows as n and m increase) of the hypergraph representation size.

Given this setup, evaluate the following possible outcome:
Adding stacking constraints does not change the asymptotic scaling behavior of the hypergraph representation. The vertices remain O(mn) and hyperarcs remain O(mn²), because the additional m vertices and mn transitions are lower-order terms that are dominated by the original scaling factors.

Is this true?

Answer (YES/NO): YES